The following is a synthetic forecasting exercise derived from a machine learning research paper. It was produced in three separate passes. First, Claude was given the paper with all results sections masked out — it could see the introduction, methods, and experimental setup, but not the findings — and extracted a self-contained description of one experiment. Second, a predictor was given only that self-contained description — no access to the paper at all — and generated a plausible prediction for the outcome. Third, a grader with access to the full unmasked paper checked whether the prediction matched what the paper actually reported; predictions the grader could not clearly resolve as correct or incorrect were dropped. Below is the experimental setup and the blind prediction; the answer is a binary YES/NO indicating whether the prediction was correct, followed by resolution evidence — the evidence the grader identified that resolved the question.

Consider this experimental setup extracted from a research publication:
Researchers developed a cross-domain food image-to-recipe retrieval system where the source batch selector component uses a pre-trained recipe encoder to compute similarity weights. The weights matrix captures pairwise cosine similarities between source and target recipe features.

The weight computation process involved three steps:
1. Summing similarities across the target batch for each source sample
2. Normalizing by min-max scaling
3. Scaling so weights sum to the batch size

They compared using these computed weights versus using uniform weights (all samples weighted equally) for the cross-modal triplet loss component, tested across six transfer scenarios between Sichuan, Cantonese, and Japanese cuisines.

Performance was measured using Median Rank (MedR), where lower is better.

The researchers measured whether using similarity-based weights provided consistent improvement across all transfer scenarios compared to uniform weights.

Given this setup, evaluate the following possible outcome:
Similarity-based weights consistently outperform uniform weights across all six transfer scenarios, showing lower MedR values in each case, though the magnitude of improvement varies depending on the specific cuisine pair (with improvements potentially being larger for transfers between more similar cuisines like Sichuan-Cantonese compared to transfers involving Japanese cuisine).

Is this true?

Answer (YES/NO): NO